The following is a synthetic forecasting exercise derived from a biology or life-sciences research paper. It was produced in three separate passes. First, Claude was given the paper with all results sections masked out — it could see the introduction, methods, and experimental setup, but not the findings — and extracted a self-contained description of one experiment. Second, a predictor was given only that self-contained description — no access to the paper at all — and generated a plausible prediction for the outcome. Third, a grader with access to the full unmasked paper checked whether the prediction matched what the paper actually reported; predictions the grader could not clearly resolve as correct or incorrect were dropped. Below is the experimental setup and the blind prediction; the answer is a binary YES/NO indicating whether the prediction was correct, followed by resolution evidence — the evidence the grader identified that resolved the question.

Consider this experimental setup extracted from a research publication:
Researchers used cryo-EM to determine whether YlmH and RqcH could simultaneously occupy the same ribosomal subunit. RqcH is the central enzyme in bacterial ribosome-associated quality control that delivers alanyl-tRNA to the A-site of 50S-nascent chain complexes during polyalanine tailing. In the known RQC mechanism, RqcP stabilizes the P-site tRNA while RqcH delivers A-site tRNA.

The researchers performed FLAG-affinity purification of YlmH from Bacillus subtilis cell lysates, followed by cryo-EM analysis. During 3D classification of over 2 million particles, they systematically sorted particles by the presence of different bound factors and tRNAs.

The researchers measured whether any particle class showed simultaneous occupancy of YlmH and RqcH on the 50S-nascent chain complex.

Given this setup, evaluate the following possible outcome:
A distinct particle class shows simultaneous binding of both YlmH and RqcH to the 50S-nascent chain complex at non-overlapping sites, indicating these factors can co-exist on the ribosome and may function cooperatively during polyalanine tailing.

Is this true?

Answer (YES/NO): YES